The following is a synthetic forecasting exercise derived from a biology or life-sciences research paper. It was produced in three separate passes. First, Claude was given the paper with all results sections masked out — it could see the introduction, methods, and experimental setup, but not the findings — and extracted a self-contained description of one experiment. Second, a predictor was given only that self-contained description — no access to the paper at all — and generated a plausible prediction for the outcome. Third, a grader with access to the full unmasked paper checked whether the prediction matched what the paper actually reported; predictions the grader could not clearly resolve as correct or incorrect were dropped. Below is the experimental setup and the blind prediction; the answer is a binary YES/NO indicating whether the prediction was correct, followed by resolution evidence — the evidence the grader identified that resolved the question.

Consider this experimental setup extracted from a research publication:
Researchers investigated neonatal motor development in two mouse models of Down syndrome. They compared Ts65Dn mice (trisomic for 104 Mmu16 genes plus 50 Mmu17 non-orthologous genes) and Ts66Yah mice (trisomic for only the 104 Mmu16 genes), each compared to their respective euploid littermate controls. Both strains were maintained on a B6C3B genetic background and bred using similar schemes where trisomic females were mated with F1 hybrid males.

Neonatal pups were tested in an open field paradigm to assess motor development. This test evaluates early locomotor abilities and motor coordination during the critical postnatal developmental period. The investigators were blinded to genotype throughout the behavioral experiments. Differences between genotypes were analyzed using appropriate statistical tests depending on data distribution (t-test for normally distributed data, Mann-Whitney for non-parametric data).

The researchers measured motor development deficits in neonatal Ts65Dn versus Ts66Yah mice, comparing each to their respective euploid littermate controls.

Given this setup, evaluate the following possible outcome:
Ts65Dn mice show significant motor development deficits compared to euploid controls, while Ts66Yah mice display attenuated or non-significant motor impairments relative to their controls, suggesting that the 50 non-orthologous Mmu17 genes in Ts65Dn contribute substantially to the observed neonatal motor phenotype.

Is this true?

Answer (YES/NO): YES